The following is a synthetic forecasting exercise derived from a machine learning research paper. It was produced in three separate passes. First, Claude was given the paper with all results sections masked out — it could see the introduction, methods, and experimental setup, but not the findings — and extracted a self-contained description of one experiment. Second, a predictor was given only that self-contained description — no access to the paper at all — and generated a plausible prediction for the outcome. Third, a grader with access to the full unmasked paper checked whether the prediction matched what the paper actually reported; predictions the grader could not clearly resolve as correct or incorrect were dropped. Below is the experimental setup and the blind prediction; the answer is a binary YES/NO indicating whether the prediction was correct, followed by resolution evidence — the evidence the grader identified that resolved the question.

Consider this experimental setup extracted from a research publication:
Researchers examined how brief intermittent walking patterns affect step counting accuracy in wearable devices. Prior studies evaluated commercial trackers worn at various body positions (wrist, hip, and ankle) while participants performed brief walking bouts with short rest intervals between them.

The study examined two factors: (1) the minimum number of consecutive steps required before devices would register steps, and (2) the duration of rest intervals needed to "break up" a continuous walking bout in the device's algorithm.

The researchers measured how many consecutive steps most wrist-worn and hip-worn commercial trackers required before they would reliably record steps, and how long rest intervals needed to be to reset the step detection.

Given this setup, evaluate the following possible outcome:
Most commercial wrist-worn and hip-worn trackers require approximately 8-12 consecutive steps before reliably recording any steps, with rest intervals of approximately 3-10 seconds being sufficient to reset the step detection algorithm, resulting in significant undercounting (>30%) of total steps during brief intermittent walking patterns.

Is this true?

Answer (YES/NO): NO